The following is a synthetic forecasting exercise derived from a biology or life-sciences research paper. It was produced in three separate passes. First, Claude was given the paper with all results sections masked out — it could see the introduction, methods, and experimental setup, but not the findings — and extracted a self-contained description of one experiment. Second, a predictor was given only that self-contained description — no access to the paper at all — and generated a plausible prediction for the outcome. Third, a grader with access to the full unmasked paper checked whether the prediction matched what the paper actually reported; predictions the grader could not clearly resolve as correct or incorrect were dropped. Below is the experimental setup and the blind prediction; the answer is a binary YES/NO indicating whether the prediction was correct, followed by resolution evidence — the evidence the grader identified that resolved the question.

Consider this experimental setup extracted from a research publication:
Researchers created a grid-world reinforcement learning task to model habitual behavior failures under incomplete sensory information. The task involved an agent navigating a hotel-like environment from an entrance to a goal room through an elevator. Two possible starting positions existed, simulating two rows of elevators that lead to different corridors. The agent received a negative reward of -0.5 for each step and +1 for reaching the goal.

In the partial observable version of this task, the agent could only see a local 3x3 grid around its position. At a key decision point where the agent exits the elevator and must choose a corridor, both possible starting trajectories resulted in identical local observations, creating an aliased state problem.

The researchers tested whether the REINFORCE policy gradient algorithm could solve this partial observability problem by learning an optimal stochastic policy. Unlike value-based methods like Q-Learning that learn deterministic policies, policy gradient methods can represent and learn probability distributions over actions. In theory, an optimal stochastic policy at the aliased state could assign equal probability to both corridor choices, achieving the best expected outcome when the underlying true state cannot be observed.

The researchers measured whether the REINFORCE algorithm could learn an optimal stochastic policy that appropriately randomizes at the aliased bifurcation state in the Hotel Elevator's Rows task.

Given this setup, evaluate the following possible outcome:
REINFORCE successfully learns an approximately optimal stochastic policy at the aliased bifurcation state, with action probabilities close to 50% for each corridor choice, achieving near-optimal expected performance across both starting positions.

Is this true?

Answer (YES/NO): NO